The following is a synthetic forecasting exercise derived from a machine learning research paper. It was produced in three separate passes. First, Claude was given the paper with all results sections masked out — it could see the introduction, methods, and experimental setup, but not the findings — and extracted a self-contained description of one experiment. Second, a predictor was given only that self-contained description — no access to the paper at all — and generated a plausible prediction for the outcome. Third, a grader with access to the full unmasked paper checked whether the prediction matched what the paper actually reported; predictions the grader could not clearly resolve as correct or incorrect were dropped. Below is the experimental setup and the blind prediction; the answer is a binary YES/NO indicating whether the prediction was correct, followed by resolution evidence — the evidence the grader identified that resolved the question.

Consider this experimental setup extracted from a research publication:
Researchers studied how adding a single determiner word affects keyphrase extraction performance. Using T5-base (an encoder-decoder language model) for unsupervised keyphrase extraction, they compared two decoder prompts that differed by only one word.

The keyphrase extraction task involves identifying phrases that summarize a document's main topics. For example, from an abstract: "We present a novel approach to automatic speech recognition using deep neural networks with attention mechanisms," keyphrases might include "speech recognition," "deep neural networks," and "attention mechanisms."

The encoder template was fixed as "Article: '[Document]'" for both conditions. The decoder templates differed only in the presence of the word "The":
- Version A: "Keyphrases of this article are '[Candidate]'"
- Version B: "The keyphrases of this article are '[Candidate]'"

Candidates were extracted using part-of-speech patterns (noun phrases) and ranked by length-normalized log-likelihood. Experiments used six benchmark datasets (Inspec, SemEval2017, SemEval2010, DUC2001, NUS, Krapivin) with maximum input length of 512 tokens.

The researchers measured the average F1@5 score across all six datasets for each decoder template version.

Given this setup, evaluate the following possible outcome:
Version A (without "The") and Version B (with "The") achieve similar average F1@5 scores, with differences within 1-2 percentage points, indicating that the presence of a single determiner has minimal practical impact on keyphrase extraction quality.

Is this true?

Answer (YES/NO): YES